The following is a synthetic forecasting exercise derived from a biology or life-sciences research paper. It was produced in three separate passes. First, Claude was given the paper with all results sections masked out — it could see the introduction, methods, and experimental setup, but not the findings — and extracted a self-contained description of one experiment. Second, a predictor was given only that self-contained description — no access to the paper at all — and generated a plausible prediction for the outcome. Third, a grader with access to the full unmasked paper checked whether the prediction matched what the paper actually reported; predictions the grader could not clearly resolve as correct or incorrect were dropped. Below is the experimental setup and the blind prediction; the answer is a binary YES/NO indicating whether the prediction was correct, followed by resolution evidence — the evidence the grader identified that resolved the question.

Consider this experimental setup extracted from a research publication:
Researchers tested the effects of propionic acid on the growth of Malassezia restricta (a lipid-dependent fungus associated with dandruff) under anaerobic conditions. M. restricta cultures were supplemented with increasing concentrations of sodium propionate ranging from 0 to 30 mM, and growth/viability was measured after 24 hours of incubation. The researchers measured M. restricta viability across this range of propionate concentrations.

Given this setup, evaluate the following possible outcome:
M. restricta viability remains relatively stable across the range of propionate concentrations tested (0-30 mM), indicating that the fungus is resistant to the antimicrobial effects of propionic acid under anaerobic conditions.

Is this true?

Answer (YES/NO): NO